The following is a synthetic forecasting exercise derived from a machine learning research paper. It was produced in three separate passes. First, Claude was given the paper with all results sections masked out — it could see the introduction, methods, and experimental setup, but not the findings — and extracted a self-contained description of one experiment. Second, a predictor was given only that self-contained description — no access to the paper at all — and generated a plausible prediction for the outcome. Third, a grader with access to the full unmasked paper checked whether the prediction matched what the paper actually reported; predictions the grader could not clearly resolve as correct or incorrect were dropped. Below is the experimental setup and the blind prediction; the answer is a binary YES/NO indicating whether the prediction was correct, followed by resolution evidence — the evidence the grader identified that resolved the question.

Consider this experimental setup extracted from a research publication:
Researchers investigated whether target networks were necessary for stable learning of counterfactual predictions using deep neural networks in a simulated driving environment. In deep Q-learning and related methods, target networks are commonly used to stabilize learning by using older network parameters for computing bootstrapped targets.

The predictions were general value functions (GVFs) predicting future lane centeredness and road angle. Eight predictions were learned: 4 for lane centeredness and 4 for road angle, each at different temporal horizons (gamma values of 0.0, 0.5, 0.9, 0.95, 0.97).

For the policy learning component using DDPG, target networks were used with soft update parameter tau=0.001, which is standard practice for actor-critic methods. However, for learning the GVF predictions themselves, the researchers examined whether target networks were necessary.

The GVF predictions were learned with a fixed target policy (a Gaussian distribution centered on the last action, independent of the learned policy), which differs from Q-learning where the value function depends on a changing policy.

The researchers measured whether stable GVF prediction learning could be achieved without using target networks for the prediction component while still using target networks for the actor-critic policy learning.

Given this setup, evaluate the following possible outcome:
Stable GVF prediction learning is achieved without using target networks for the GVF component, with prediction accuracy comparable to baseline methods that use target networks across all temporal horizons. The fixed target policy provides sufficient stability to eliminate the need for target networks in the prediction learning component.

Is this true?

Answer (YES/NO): YES